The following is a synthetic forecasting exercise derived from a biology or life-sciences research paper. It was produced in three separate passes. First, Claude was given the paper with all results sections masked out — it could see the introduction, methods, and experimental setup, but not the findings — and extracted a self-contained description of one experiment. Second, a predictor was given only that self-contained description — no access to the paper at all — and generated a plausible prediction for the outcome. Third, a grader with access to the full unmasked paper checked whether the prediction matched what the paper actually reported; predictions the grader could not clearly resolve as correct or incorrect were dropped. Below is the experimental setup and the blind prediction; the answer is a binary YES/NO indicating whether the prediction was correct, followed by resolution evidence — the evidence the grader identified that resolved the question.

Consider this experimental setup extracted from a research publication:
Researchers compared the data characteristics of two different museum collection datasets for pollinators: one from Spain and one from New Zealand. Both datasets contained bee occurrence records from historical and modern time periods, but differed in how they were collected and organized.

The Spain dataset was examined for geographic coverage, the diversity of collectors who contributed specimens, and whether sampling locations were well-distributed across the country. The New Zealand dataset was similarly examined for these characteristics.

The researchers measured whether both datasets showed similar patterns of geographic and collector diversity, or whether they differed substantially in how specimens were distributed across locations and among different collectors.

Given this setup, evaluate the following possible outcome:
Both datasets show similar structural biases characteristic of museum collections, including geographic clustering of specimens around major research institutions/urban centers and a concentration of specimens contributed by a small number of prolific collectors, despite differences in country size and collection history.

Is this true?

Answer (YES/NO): NO